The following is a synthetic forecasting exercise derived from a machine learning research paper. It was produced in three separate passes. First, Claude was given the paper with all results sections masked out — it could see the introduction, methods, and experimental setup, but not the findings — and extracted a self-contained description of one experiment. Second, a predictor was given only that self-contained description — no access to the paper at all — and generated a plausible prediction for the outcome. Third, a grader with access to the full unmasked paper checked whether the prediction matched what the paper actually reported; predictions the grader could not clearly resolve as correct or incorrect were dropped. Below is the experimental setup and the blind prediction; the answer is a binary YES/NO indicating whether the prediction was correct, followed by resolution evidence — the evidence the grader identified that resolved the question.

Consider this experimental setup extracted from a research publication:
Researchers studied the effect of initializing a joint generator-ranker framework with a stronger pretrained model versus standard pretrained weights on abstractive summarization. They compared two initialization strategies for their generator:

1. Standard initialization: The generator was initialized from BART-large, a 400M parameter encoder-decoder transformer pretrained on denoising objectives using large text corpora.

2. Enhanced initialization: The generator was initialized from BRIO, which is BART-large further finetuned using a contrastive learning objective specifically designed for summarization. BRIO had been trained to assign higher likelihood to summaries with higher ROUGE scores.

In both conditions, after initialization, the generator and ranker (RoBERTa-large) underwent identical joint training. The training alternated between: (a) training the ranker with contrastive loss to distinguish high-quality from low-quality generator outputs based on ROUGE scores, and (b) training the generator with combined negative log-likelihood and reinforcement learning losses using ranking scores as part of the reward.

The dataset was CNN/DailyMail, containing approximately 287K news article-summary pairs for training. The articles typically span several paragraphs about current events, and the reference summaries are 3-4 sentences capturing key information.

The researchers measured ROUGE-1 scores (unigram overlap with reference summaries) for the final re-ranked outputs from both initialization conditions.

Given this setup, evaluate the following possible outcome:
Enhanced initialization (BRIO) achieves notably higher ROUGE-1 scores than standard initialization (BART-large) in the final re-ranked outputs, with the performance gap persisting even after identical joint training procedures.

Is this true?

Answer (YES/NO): YES